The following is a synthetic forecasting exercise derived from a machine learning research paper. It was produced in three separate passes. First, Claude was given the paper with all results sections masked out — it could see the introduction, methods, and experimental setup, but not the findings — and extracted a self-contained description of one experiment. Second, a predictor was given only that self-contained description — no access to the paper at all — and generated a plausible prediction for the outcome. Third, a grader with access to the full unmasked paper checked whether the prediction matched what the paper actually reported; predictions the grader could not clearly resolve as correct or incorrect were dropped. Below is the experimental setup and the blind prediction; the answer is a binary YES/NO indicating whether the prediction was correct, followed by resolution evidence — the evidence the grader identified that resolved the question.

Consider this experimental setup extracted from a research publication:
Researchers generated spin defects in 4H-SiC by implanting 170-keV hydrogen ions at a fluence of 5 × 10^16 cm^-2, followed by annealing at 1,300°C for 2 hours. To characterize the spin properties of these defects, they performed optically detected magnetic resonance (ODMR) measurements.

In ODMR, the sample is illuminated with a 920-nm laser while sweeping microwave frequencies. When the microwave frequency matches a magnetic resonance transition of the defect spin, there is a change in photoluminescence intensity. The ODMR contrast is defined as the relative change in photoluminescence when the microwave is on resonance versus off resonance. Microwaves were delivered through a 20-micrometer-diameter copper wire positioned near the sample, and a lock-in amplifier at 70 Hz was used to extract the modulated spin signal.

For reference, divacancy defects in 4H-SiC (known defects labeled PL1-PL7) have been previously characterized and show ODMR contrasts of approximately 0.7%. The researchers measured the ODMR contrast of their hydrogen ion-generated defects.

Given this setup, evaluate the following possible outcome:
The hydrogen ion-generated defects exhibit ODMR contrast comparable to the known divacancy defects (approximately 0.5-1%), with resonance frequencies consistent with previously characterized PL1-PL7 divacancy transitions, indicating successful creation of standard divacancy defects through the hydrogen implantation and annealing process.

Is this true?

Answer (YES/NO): NO